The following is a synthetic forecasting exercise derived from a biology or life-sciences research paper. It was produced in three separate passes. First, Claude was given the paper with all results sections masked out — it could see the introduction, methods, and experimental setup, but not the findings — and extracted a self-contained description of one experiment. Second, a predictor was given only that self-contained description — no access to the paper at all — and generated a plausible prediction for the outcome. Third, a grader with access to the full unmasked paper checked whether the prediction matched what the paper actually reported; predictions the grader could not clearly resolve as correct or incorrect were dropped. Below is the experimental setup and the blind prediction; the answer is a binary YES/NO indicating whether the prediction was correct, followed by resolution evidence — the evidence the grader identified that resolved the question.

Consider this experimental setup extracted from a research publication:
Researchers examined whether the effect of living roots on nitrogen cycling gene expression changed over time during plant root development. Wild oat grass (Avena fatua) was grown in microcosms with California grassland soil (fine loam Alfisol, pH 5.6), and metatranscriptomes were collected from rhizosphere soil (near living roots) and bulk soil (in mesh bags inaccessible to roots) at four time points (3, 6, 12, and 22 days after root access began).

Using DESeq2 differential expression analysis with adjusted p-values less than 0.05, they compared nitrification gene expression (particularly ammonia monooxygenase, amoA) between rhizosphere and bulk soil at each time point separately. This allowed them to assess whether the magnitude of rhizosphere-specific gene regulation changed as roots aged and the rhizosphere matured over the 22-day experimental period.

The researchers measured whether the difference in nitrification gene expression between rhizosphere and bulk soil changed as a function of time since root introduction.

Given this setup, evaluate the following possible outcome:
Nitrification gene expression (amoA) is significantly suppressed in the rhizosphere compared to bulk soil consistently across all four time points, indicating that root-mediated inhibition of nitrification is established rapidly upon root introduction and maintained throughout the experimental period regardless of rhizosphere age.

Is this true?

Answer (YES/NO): NO